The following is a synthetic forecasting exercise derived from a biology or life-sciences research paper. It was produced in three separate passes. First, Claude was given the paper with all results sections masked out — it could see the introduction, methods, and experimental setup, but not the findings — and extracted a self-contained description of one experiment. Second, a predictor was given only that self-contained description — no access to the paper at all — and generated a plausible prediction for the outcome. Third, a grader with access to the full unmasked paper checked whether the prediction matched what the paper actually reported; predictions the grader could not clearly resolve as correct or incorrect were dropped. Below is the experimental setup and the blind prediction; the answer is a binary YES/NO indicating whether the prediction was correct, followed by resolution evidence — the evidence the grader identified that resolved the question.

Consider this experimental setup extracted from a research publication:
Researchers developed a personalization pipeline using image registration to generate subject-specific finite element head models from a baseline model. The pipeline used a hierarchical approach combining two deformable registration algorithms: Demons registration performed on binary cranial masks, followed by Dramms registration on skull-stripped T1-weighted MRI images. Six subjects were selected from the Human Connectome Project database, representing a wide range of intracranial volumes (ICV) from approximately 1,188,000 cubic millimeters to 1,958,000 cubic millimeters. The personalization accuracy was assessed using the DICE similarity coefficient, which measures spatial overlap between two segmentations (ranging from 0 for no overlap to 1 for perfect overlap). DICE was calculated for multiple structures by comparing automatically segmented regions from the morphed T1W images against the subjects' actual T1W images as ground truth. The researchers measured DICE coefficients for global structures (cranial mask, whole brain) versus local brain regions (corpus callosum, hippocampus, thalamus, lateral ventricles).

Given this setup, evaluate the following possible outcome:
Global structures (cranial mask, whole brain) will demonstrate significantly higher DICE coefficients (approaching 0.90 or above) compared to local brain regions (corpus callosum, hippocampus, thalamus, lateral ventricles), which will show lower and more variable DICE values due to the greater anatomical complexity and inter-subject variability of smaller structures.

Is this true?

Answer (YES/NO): YES